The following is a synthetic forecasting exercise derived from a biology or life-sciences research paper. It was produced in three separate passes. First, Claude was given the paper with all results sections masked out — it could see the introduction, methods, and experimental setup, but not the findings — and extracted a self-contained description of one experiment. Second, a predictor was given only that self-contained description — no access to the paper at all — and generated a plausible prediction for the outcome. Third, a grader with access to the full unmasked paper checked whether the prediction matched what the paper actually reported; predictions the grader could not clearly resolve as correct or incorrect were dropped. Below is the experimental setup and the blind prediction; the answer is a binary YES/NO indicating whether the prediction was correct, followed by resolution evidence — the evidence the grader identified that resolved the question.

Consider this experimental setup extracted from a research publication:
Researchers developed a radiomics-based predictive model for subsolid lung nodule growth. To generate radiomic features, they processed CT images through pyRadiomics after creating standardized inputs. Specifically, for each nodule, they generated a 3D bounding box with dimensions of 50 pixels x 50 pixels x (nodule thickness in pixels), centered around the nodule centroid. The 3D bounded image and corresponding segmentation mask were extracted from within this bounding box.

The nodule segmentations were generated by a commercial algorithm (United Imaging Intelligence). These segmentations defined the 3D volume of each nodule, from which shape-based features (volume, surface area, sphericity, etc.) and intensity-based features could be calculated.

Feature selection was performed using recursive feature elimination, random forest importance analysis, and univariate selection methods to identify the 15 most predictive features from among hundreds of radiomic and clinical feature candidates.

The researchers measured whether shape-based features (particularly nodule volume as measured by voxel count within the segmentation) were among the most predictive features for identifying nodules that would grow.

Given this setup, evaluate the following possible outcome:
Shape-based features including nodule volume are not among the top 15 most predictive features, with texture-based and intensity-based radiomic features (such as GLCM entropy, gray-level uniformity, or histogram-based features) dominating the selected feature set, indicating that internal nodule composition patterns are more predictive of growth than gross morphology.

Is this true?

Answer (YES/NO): NO